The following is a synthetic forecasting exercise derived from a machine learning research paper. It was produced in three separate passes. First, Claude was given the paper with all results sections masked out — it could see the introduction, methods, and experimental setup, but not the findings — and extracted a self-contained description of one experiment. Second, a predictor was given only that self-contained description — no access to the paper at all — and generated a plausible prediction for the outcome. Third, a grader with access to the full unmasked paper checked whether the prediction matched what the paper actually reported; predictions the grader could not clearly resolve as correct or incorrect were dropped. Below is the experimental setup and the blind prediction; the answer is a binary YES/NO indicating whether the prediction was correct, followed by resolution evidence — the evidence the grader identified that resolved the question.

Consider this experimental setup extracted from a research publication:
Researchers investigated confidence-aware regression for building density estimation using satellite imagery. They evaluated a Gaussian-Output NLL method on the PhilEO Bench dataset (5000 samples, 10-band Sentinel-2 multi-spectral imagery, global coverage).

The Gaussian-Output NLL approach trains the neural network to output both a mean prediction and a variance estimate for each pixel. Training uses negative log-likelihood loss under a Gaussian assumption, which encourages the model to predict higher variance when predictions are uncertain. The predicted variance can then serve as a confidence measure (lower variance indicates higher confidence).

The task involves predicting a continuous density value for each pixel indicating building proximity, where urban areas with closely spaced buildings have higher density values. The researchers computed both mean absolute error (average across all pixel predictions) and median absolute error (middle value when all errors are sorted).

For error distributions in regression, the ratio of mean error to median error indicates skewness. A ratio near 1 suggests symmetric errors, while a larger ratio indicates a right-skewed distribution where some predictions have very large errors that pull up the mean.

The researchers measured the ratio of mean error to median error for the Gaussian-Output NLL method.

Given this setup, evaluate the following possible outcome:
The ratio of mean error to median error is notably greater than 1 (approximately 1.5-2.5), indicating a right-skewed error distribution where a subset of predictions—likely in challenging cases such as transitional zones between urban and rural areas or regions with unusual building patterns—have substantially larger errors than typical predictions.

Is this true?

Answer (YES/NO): NO